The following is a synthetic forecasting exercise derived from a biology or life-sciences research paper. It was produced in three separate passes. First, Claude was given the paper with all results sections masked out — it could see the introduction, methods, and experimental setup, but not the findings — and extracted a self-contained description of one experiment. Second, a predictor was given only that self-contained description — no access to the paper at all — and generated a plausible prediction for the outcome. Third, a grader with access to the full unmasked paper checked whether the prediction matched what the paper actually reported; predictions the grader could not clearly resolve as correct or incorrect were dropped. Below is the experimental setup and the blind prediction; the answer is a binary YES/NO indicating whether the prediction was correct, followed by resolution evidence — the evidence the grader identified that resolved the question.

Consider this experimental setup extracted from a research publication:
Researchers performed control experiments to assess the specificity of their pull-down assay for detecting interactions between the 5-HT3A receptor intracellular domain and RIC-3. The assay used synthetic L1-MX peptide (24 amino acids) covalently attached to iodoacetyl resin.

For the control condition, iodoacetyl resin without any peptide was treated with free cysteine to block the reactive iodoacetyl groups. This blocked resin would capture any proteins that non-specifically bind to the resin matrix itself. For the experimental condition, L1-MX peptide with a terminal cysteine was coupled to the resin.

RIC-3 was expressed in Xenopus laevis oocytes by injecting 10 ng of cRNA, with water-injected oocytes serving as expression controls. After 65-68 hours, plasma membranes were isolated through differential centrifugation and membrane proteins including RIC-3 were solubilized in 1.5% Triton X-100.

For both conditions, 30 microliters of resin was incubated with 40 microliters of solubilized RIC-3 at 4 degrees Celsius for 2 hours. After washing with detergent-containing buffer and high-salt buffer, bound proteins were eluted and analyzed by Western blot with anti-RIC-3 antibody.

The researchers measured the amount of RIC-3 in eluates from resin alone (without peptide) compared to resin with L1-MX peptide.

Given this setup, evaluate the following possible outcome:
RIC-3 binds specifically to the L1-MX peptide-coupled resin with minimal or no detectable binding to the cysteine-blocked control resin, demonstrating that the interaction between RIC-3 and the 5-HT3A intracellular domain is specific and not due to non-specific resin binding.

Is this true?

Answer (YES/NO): YES